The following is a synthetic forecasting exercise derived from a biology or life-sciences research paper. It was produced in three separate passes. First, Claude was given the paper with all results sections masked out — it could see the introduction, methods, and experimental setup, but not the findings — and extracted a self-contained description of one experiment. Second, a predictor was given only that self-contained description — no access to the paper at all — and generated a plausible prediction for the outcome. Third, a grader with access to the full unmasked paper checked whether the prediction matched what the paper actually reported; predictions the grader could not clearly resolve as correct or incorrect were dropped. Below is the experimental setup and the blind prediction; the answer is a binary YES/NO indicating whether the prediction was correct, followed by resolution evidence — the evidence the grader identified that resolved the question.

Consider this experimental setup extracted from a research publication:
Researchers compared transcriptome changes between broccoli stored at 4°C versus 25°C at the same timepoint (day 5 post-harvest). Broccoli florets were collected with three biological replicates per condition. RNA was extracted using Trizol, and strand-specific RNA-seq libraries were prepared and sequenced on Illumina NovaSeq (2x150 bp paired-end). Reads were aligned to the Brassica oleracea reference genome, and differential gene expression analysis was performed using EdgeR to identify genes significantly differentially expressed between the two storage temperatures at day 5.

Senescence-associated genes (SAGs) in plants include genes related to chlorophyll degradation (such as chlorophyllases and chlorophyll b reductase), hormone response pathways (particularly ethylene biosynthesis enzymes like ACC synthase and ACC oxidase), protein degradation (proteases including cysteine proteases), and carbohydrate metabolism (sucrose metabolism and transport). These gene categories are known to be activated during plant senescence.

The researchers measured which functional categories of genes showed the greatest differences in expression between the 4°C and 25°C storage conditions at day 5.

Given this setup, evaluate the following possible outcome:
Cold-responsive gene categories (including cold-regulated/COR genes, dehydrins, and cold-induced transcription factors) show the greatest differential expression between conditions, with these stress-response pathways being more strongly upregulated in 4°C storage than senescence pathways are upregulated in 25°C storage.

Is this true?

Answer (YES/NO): NO